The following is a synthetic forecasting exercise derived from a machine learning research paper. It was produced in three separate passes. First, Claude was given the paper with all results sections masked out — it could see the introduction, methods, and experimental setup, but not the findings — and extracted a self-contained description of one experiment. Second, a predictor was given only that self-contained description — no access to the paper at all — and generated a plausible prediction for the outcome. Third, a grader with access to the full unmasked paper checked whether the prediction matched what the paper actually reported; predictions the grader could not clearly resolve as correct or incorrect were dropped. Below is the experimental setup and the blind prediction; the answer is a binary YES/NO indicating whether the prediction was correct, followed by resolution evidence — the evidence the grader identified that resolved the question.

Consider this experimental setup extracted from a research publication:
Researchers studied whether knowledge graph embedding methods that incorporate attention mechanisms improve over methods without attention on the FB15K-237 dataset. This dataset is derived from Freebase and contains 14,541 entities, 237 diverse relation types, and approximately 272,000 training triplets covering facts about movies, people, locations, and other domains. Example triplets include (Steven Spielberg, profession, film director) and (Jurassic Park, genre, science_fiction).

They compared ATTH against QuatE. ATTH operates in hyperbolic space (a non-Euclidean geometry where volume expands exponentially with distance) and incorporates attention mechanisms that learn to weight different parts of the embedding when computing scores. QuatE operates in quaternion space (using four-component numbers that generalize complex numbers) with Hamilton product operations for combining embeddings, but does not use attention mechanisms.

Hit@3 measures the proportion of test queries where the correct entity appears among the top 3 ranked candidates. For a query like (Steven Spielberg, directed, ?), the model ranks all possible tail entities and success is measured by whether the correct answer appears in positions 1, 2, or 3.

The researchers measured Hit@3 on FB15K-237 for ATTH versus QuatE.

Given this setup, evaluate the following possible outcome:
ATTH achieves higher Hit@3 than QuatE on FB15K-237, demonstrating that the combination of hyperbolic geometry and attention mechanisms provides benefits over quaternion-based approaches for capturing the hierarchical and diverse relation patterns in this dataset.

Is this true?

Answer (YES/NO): YES